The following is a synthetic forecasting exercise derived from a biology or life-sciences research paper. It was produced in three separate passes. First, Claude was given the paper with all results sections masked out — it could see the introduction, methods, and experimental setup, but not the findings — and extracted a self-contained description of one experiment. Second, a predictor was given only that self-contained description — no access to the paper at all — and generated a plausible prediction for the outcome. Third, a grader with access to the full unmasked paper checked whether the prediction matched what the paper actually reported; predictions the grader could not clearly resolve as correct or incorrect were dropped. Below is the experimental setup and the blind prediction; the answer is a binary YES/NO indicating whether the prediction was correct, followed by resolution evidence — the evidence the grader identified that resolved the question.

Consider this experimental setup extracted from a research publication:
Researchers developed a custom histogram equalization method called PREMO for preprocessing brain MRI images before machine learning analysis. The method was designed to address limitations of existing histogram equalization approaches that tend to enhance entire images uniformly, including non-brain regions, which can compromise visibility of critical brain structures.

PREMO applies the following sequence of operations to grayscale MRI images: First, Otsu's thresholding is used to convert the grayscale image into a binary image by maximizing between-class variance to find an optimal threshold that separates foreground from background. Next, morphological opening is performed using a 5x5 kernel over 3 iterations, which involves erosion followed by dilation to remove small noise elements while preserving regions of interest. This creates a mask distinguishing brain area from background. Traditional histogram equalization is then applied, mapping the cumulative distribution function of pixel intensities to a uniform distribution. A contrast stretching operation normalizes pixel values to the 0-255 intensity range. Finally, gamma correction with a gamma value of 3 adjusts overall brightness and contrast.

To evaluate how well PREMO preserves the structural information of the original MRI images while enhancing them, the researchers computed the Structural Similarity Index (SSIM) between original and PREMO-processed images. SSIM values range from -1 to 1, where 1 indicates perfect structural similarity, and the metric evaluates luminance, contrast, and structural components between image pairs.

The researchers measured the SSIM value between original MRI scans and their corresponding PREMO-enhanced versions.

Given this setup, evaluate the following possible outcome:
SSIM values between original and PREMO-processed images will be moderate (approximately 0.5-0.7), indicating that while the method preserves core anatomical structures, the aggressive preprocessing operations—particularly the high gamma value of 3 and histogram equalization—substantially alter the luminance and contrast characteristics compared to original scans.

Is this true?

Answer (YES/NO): NO